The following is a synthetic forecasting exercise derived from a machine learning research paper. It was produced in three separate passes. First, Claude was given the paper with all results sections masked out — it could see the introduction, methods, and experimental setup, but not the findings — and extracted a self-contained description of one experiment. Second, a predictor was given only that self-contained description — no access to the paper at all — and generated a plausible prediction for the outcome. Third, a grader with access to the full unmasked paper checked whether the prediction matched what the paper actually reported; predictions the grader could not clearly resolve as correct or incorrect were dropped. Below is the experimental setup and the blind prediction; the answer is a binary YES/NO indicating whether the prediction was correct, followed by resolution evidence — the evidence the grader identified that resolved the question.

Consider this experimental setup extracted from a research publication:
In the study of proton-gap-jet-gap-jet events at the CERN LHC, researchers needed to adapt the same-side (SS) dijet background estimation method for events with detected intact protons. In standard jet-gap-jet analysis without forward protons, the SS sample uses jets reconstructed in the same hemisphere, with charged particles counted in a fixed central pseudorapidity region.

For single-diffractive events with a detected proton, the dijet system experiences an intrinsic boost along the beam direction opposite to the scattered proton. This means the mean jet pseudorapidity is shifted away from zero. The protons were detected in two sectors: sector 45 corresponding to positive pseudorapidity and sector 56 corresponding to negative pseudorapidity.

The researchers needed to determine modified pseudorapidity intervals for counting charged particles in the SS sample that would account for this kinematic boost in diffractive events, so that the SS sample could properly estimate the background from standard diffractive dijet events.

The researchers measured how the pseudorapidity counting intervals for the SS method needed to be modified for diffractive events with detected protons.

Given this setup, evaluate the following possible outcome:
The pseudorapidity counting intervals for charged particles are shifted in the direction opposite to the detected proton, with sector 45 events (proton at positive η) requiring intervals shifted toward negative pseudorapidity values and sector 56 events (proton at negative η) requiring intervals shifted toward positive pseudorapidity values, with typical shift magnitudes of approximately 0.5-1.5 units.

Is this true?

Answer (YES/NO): YES